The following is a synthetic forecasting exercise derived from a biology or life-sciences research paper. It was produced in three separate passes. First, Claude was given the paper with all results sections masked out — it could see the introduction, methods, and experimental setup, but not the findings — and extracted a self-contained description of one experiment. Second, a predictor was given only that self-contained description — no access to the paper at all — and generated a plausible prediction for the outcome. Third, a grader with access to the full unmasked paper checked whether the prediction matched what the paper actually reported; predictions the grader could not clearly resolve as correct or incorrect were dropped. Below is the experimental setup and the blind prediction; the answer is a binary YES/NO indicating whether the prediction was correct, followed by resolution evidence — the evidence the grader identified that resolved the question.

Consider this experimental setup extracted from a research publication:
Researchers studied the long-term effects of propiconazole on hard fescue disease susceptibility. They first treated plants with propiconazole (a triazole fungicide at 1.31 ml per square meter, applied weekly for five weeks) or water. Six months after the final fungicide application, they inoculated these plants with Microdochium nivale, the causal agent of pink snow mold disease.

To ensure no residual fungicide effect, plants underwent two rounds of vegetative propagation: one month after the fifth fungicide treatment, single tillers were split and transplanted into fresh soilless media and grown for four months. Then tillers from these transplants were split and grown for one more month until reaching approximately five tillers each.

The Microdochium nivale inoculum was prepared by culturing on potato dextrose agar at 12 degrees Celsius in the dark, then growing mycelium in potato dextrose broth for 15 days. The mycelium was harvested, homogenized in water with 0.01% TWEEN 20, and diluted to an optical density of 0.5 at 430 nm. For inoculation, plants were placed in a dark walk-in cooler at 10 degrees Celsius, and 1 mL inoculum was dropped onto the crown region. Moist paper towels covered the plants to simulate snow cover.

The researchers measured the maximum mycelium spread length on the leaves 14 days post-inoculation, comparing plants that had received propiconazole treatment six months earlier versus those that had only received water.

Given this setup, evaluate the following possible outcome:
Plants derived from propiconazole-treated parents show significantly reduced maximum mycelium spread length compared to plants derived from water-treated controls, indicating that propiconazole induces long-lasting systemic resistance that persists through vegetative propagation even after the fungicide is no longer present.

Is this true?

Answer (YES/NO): YES